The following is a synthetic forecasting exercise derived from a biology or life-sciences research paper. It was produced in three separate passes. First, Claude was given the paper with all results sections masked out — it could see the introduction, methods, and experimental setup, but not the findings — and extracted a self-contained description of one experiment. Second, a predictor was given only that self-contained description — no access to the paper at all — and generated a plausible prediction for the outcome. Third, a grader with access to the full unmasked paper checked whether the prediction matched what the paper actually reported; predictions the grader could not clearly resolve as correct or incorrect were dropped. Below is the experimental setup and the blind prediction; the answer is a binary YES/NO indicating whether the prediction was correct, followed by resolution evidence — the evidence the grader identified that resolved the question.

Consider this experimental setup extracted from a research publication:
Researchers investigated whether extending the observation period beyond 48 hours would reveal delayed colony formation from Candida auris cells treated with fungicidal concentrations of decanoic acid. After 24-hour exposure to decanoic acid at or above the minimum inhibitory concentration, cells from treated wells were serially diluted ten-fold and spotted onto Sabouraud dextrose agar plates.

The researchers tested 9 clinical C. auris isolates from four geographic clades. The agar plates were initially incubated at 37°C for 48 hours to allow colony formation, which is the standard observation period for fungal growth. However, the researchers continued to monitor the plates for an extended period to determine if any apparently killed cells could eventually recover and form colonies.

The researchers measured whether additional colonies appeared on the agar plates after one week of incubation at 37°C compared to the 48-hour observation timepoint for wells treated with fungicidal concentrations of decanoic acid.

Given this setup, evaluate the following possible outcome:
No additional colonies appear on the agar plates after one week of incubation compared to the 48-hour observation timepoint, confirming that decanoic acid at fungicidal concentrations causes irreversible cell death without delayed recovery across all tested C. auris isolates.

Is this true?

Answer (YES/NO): YES